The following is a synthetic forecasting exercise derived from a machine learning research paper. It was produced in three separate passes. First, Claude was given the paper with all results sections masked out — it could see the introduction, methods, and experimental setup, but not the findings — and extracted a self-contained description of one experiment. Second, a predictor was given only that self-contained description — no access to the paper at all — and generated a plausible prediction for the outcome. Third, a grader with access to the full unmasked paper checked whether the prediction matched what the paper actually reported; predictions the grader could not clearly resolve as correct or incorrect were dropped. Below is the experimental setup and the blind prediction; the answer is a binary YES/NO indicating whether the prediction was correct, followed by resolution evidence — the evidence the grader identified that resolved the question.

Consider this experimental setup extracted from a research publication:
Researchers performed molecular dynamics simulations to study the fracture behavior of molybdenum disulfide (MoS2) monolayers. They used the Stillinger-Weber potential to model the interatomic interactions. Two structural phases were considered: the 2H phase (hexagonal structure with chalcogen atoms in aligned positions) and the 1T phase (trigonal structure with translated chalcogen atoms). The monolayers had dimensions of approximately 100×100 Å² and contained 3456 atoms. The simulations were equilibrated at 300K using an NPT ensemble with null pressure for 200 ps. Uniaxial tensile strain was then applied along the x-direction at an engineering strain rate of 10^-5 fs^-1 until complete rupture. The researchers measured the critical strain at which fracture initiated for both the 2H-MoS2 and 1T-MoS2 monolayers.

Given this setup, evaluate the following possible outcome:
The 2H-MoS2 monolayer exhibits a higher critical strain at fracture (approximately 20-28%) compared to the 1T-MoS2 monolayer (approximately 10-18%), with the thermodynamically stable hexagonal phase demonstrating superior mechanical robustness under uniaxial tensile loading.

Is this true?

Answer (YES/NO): NO